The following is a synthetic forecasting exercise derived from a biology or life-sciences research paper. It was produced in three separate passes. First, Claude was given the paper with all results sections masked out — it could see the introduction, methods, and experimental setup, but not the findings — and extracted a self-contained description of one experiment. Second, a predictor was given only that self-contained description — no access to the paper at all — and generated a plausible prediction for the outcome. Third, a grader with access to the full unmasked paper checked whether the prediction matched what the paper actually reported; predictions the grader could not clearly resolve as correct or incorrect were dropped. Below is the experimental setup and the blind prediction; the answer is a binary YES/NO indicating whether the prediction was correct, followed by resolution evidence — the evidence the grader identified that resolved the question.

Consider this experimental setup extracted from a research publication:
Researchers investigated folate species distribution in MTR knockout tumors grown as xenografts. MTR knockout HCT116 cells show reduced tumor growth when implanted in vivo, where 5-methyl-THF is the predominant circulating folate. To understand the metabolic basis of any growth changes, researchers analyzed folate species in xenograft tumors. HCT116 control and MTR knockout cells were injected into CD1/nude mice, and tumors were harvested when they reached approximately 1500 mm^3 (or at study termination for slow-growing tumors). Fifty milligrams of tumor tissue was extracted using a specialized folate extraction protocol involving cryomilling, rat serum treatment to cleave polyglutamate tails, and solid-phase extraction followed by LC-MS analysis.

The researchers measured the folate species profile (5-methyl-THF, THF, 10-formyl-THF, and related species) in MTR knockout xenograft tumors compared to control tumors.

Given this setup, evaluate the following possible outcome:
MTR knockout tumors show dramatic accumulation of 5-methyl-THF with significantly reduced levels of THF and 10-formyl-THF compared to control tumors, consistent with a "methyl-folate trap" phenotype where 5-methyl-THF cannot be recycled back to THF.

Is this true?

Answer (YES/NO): YES